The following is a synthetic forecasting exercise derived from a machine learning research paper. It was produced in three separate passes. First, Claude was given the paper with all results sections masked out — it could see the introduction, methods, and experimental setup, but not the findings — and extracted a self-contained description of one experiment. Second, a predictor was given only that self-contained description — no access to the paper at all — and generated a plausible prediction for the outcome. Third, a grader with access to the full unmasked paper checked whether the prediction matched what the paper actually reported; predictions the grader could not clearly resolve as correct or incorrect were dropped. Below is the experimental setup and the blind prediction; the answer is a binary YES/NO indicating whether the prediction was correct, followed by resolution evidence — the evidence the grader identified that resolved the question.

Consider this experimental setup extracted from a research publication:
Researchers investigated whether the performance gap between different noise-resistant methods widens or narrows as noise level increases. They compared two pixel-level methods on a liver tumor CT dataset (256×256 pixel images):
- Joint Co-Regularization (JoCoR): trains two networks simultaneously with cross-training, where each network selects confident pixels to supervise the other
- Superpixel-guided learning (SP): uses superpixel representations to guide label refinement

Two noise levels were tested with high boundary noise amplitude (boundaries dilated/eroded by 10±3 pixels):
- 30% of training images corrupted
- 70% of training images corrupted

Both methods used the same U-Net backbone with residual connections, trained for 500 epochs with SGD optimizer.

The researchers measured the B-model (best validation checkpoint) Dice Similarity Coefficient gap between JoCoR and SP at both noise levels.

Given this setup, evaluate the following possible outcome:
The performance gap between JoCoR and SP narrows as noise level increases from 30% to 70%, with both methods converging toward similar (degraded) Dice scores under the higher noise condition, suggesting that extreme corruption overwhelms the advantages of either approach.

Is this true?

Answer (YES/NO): NO